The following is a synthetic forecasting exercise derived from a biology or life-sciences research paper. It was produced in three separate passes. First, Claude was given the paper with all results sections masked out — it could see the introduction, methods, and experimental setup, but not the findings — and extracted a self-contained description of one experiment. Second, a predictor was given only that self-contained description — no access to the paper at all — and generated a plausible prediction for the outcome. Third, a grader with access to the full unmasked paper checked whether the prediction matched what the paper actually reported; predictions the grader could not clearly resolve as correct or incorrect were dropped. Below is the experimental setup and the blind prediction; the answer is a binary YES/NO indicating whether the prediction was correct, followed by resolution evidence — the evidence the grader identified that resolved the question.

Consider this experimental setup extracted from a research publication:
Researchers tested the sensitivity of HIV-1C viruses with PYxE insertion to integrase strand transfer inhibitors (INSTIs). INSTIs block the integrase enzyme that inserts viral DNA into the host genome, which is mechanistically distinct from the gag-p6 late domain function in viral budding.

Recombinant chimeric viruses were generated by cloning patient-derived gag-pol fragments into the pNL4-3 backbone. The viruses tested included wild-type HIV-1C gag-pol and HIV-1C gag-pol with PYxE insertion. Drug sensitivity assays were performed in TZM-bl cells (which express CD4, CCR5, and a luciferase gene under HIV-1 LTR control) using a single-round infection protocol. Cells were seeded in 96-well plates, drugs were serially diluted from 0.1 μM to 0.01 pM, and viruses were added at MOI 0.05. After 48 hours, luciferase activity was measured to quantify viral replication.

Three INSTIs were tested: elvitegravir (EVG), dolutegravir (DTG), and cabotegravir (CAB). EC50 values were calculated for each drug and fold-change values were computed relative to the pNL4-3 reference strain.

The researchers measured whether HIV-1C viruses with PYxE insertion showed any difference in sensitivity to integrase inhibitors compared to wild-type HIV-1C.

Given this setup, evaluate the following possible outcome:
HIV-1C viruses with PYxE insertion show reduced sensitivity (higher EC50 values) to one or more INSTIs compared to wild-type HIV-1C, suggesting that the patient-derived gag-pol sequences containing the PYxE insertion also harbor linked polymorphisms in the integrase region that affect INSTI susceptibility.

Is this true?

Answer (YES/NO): NO